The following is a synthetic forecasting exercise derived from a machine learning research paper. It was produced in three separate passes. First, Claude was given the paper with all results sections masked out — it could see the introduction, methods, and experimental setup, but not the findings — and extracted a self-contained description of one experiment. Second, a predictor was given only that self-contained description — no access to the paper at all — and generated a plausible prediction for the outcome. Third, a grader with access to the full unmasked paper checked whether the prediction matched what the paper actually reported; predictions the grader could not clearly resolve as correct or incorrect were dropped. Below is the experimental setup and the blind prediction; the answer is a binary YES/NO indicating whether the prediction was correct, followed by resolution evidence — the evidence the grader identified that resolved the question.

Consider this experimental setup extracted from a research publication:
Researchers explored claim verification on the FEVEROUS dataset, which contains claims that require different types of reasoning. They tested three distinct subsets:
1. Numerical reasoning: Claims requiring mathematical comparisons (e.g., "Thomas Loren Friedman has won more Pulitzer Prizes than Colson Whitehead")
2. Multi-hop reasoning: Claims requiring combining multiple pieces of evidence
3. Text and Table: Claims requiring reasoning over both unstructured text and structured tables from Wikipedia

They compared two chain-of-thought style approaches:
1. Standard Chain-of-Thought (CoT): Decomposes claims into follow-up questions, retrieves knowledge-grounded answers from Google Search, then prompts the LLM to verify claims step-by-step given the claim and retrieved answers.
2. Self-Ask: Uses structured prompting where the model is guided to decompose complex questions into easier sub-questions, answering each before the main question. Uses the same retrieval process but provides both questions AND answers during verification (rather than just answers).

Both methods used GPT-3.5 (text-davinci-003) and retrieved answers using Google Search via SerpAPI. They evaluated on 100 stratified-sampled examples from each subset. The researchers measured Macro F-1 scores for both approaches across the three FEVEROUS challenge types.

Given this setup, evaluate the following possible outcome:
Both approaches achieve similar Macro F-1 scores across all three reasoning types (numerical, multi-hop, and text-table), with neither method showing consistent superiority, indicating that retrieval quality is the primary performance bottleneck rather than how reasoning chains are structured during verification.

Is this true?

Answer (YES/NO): NO